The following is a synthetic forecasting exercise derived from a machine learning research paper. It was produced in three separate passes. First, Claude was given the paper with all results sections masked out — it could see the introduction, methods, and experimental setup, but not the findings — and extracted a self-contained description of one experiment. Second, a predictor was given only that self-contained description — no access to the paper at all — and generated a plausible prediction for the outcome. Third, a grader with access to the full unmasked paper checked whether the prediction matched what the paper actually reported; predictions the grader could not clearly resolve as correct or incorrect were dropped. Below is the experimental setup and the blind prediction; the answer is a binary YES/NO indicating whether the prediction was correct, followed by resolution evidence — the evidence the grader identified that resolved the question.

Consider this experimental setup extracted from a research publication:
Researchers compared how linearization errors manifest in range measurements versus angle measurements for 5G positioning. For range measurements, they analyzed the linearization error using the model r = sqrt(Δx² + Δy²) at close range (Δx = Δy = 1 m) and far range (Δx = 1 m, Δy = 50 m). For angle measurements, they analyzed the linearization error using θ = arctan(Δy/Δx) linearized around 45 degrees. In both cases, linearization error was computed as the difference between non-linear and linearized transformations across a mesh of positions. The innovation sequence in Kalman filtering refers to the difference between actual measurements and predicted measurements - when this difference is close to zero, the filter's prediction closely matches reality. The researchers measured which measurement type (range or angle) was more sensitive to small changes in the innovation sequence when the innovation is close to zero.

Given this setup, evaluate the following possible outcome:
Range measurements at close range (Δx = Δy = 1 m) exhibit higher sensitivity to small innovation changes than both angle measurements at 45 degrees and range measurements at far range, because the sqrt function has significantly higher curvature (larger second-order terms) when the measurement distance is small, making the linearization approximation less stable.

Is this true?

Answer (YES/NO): NO